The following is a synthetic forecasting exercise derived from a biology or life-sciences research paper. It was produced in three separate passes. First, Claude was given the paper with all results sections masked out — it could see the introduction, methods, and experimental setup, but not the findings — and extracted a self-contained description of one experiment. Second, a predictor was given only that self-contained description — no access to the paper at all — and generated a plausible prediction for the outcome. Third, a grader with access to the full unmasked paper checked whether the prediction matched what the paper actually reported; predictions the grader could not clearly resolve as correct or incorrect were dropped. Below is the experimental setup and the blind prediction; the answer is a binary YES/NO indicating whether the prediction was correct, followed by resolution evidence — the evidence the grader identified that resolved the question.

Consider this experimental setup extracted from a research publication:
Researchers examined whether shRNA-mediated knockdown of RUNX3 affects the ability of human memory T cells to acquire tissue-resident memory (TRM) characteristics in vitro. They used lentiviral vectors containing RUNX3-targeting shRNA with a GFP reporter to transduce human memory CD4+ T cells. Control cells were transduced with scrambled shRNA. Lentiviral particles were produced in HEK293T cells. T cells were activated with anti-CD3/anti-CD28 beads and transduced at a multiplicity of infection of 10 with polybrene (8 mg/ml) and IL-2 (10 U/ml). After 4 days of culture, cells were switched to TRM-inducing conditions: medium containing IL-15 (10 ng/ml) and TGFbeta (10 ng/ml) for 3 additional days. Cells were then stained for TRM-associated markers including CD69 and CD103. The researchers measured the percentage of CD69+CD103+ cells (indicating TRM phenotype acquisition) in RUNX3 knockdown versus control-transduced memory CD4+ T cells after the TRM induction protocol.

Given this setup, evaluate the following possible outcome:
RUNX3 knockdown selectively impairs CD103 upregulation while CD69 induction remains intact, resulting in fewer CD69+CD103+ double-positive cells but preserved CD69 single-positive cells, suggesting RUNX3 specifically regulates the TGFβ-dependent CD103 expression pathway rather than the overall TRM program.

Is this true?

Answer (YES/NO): NO